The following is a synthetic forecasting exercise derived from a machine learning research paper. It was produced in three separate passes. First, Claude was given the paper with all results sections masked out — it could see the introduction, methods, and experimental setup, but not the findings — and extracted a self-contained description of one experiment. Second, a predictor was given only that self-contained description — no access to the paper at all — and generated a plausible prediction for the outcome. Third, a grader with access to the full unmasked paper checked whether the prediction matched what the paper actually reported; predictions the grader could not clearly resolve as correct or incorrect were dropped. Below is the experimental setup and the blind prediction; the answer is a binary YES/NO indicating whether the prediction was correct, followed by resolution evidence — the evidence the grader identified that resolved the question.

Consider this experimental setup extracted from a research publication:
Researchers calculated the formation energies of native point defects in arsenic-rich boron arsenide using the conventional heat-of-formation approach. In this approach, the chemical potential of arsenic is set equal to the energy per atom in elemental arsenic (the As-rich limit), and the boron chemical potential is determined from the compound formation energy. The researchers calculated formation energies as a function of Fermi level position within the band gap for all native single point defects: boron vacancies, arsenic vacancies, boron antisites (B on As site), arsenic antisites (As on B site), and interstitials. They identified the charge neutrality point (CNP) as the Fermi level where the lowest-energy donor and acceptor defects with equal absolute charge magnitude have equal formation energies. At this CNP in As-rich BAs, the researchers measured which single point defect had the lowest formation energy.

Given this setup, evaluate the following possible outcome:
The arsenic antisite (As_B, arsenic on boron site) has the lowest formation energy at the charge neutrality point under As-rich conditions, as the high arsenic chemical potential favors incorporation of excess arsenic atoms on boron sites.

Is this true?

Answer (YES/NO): NO